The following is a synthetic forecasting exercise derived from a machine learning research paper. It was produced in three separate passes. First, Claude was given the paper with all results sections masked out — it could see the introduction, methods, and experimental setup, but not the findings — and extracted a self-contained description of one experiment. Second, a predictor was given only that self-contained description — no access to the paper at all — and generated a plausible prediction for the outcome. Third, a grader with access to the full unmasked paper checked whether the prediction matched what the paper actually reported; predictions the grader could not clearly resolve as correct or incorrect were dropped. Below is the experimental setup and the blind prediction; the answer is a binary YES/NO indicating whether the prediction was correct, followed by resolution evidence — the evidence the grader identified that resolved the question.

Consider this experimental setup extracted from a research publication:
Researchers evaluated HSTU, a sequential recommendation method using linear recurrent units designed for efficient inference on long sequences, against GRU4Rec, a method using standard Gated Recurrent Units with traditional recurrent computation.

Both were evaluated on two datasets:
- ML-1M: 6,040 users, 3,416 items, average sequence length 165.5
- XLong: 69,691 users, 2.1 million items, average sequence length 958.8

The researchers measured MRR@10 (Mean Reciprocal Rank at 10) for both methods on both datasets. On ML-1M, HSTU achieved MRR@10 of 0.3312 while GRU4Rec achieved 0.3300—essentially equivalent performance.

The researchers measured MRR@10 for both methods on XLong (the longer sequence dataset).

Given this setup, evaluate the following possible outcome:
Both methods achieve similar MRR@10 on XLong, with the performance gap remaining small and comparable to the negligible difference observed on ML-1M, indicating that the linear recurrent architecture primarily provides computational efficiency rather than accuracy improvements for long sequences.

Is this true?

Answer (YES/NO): NO